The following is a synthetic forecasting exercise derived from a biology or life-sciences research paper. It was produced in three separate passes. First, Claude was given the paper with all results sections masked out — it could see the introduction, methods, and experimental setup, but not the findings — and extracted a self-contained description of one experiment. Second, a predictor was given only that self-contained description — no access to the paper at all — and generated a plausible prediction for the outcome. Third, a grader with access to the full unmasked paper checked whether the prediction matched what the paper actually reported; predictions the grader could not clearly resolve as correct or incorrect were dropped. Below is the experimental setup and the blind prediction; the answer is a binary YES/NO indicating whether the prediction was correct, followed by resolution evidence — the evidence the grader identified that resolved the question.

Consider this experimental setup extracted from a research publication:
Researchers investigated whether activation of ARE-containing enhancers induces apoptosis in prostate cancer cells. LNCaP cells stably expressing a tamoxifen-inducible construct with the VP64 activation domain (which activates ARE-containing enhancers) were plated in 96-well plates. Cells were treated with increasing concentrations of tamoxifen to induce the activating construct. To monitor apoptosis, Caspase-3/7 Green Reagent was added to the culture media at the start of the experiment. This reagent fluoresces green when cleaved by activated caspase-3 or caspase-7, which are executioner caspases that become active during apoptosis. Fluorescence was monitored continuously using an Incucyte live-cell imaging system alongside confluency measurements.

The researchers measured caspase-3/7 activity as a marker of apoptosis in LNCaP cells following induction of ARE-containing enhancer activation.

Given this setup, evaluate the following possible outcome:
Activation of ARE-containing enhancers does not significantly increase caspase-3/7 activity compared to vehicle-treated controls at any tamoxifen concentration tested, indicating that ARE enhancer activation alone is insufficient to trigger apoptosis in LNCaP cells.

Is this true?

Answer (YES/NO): NO